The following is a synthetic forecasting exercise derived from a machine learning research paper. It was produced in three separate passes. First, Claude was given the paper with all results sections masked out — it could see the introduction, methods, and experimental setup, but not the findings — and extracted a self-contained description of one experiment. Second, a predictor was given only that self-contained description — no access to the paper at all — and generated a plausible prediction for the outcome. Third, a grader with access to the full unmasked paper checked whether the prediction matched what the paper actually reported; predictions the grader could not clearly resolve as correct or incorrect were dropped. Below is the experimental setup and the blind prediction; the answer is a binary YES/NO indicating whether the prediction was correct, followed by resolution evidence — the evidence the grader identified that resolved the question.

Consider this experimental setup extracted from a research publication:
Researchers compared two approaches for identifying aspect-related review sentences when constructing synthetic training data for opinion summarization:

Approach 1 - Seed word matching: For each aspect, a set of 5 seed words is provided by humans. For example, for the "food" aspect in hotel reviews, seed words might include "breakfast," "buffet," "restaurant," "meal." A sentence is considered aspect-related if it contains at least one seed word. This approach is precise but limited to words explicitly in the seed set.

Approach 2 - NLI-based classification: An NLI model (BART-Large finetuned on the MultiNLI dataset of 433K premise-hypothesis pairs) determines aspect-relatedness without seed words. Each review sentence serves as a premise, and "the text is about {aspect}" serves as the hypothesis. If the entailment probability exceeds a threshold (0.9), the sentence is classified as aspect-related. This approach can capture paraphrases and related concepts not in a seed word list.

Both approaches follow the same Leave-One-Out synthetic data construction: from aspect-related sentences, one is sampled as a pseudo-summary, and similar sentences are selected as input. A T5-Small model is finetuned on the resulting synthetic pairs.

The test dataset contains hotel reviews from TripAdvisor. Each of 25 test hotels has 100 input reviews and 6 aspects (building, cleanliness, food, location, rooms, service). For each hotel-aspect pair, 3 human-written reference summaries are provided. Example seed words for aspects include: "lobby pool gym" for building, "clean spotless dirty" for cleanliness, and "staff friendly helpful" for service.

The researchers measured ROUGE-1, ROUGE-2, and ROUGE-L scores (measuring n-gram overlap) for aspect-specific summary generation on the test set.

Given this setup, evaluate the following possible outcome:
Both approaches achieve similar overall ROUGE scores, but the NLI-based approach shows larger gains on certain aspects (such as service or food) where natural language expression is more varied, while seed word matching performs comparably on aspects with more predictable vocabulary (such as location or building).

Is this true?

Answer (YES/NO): NO